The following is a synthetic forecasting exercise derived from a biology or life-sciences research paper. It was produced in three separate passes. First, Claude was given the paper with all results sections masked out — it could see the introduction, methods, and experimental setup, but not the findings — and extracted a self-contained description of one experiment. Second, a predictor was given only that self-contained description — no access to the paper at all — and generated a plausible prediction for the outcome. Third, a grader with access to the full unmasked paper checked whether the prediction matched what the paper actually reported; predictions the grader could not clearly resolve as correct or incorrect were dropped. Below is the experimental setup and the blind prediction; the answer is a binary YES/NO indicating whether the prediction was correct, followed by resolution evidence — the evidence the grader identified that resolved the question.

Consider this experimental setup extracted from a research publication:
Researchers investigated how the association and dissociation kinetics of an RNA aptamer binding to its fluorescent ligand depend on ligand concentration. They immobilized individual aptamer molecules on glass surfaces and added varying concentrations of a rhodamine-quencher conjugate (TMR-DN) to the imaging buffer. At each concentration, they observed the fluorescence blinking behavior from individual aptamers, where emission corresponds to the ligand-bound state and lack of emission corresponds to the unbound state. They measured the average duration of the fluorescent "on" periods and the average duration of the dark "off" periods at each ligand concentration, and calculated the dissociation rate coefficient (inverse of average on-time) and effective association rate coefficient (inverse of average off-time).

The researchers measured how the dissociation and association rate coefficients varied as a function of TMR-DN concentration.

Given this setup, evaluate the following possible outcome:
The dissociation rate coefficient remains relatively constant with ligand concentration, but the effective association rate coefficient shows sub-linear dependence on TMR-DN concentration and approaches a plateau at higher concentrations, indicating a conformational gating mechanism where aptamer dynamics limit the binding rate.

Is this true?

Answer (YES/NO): NO